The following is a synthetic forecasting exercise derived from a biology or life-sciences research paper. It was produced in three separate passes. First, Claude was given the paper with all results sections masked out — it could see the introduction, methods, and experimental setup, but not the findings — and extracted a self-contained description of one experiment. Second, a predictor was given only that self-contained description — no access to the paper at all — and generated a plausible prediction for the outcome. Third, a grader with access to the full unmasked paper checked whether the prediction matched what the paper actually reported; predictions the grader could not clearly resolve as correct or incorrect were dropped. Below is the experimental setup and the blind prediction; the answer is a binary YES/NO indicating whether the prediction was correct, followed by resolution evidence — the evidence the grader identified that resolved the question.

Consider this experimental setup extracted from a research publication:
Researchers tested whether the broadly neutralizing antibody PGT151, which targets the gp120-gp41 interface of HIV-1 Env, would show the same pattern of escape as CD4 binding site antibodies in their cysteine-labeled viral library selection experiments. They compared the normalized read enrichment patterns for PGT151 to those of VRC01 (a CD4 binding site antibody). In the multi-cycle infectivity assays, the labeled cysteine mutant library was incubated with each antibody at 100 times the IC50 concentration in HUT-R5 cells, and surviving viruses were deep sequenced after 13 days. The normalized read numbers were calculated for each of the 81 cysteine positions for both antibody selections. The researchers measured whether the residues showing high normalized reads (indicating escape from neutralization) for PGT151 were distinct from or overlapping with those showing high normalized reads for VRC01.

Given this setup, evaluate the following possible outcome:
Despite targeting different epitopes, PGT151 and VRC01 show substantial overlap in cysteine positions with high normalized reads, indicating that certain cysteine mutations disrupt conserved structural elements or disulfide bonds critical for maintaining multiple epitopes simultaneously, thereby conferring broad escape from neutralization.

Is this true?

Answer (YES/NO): NO